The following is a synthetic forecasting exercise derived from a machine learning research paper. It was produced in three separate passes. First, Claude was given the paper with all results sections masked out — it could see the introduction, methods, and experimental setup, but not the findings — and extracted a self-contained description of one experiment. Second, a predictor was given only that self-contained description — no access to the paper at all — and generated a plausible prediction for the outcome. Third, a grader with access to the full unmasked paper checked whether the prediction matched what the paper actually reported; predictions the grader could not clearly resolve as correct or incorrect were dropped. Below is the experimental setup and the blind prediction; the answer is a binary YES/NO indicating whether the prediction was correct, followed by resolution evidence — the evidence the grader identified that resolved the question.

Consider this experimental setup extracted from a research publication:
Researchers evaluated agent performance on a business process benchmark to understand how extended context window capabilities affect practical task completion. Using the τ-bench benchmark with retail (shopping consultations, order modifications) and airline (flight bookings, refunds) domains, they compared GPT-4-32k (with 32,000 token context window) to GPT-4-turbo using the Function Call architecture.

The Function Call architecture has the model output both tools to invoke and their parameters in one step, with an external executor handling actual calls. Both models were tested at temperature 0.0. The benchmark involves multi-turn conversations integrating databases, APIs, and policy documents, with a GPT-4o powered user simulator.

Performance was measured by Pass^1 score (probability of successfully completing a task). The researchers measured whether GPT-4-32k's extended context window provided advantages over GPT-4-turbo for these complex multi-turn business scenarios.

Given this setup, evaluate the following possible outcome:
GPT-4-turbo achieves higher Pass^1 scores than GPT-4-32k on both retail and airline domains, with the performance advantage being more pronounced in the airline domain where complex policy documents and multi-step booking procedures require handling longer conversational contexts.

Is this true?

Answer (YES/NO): NO